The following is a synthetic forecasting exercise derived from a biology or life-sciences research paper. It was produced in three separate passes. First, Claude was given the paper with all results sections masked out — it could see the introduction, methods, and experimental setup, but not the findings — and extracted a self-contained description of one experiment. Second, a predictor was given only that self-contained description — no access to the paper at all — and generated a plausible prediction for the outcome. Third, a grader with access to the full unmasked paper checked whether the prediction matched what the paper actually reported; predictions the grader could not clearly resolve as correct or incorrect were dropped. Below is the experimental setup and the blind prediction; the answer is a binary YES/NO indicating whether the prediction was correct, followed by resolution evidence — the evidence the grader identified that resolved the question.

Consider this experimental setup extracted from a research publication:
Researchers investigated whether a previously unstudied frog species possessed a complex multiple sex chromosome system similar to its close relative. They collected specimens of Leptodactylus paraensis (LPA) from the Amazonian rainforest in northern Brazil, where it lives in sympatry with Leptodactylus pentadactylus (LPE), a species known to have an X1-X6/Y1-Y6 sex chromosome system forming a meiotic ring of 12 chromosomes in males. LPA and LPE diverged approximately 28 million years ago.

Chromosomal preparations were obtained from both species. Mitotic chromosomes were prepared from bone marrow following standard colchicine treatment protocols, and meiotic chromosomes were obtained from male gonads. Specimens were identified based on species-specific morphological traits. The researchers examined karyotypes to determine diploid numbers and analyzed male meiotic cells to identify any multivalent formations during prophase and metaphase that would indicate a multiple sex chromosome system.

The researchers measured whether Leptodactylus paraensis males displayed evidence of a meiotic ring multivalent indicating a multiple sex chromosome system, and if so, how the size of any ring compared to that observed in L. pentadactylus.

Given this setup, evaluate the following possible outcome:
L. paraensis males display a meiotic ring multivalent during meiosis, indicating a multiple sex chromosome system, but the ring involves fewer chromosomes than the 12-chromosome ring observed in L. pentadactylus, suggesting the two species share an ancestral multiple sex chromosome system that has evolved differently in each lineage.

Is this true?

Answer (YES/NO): YES